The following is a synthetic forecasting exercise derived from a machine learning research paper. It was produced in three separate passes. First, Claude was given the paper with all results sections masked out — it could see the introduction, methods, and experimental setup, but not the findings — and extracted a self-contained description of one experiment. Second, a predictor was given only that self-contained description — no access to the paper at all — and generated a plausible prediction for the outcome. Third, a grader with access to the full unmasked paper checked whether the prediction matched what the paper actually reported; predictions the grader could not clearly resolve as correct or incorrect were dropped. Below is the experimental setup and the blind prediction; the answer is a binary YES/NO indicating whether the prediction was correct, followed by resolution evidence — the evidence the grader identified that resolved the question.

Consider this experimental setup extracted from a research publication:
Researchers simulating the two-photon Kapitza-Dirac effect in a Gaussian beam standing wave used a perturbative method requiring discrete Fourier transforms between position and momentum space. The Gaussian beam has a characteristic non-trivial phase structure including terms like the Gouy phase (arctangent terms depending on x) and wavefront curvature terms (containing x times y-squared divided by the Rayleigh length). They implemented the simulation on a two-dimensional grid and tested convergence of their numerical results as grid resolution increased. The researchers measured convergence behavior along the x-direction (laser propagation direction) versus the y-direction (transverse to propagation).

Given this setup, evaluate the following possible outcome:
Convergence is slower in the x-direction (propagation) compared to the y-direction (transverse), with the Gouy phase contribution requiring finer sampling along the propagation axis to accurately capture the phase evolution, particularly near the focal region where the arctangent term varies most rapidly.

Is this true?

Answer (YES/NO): YES